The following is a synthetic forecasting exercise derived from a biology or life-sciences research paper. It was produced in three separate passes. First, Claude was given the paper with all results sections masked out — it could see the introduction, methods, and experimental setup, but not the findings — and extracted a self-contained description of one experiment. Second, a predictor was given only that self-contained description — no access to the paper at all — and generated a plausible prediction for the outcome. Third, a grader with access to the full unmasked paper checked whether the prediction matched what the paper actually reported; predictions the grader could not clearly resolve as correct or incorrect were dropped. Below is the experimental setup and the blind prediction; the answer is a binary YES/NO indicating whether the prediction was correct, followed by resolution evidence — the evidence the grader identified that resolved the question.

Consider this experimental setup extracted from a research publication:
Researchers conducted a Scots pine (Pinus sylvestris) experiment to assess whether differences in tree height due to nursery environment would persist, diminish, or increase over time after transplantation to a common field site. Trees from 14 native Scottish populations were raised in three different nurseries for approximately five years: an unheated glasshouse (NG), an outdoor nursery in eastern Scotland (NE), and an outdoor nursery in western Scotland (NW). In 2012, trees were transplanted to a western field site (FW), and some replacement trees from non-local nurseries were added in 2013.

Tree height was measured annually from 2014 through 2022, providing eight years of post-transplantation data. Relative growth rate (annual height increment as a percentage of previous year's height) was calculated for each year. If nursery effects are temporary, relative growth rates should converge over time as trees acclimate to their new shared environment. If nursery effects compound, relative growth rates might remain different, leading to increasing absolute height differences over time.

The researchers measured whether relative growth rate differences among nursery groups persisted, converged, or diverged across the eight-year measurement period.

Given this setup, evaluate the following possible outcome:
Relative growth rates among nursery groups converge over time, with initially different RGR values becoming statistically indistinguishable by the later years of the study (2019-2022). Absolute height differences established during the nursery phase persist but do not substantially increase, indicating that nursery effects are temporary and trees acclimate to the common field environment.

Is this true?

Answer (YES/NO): NO